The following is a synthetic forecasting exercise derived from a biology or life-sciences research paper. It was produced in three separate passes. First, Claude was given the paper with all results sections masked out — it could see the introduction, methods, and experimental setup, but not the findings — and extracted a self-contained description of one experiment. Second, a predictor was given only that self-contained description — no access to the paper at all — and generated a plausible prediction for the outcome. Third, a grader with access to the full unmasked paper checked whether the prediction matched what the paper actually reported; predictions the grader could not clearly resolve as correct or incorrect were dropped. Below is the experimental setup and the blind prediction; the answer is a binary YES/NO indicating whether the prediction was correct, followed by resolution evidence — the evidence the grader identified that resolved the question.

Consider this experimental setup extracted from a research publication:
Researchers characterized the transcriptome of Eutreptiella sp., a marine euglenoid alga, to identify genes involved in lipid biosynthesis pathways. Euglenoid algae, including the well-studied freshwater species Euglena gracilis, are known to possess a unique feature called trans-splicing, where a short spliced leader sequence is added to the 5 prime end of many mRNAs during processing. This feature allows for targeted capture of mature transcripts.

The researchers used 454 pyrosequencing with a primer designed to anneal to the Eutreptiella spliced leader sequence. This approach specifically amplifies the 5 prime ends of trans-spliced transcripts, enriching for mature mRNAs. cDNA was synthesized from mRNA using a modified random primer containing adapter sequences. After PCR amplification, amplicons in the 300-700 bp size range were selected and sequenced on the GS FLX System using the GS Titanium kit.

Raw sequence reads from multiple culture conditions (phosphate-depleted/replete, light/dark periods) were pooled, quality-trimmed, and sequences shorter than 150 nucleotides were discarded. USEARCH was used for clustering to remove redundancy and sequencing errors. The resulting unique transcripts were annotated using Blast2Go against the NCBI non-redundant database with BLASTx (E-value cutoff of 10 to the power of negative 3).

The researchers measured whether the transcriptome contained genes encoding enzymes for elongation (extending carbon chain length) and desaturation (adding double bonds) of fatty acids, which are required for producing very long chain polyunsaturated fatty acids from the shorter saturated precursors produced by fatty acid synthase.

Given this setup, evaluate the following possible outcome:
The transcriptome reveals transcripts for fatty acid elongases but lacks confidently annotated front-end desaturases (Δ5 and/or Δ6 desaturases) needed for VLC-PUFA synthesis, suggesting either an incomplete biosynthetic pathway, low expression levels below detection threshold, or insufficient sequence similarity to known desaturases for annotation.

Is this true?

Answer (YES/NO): NO